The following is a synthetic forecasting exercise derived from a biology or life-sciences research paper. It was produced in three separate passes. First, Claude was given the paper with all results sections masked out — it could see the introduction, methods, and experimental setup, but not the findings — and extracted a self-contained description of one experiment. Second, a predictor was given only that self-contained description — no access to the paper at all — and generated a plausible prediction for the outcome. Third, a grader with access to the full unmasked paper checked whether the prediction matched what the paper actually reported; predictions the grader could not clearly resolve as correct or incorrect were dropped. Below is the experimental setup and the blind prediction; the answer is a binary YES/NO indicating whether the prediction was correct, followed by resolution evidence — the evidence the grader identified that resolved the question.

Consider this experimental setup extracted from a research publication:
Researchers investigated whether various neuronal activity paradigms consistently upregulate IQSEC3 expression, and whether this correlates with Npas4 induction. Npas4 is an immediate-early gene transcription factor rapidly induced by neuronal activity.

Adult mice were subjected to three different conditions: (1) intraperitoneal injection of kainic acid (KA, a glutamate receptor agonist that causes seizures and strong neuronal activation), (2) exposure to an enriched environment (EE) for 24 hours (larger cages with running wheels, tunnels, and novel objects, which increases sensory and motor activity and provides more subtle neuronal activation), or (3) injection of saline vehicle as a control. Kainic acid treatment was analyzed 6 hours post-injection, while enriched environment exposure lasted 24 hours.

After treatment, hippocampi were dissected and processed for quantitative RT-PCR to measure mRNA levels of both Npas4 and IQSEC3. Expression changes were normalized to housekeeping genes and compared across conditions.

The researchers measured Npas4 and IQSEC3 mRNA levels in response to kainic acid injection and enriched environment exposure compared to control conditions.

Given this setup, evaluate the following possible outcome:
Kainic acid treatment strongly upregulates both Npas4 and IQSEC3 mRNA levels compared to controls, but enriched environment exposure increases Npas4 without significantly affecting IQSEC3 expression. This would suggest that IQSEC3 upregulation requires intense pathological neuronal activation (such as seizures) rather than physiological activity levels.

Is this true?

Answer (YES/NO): NO